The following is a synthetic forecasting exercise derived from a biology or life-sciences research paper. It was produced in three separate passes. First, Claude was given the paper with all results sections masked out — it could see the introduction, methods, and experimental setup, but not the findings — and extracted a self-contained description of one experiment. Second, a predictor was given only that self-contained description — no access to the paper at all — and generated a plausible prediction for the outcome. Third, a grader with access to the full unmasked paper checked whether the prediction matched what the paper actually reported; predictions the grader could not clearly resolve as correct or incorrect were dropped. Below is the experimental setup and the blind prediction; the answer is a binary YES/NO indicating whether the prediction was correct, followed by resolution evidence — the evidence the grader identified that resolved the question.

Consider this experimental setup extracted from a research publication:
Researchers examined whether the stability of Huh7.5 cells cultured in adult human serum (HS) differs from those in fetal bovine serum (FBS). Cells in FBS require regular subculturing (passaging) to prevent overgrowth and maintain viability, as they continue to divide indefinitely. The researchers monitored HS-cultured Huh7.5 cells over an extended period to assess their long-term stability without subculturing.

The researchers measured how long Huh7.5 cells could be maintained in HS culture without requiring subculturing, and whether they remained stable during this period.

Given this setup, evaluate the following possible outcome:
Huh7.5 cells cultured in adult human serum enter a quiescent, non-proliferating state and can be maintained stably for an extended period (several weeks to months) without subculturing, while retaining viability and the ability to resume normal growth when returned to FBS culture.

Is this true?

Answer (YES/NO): NO